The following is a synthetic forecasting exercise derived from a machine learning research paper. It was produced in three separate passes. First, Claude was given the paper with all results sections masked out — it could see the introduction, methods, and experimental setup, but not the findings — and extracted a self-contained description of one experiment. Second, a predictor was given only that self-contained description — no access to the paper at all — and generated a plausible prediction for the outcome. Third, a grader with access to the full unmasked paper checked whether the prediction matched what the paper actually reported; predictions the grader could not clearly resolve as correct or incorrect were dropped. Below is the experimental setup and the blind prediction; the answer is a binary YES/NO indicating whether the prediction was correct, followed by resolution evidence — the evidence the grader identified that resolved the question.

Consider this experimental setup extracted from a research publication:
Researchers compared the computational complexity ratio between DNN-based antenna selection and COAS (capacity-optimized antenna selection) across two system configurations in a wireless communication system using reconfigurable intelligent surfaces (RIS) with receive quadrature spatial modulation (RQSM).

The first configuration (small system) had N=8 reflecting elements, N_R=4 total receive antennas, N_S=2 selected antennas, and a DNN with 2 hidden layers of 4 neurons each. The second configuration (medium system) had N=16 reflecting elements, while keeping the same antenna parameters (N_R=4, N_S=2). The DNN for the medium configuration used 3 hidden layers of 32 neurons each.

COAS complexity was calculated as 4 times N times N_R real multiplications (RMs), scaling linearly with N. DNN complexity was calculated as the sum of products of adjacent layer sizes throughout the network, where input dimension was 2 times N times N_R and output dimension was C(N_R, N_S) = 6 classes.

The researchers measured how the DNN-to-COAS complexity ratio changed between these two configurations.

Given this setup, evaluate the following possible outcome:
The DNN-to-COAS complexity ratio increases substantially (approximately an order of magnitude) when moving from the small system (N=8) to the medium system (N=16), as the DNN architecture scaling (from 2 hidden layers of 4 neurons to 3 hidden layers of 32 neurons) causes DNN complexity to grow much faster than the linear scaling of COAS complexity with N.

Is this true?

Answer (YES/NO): YES